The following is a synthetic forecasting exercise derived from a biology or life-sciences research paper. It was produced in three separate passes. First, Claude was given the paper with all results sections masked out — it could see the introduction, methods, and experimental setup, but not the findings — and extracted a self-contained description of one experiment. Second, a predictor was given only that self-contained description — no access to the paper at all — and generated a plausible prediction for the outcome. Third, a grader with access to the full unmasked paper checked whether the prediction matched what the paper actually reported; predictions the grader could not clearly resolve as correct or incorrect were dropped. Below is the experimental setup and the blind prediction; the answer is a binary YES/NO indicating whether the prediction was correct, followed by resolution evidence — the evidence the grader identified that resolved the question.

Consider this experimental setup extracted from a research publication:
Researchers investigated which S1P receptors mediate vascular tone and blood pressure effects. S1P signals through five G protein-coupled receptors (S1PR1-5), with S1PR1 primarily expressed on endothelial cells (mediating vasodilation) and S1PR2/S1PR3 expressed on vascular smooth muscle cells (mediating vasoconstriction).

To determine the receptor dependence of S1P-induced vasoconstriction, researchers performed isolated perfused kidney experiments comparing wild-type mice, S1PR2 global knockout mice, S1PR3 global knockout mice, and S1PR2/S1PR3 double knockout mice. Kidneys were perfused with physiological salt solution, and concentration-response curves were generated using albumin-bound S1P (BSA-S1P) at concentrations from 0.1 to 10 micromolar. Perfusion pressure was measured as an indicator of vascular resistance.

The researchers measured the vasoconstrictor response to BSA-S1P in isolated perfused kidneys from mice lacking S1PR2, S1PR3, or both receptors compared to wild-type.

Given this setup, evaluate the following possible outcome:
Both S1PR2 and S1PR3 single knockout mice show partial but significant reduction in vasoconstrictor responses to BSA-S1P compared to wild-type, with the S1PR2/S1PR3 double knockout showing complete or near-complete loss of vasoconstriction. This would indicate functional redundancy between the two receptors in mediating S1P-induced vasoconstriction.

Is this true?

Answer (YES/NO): NO